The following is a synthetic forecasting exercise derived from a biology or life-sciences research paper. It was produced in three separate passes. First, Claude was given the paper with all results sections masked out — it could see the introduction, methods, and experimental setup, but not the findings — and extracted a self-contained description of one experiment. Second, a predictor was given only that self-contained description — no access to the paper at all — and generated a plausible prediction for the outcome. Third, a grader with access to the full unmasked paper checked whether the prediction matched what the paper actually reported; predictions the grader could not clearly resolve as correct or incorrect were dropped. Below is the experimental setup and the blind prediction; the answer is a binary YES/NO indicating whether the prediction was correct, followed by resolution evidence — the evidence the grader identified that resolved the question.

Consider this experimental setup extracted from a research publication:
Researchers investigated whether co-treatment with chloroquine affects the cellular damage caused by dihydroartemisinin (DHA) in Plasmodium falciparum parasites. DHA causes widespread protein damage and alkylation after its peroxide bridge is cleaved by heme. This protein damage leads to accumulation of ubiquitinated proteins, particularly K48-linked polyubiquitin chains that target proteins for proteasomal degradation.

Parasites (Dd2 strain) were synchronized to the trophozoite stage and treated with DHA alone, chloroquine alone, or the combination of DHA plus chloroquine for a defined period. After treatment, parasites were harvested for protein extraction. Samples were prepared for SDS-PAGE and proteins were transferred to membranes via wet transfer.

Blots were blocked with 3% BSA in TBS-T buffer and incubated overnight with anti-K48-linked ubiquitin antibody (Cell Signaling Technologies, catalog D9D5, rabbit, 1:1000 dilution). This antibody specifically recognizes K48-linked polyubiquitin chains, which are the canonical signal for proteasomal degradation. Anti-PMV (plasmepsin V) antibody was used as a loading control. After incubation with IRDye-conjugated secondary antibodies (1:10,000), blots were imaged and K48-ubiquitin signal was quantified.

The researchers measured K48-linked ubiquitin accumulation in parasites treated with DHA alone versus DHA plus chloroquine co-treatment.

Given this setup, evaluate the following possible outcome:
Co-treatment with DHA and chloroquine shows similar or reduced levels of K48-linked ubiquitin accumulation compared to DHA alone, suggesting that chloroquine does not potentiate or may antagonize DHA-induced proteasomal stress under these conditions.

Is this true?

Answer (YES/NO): YES